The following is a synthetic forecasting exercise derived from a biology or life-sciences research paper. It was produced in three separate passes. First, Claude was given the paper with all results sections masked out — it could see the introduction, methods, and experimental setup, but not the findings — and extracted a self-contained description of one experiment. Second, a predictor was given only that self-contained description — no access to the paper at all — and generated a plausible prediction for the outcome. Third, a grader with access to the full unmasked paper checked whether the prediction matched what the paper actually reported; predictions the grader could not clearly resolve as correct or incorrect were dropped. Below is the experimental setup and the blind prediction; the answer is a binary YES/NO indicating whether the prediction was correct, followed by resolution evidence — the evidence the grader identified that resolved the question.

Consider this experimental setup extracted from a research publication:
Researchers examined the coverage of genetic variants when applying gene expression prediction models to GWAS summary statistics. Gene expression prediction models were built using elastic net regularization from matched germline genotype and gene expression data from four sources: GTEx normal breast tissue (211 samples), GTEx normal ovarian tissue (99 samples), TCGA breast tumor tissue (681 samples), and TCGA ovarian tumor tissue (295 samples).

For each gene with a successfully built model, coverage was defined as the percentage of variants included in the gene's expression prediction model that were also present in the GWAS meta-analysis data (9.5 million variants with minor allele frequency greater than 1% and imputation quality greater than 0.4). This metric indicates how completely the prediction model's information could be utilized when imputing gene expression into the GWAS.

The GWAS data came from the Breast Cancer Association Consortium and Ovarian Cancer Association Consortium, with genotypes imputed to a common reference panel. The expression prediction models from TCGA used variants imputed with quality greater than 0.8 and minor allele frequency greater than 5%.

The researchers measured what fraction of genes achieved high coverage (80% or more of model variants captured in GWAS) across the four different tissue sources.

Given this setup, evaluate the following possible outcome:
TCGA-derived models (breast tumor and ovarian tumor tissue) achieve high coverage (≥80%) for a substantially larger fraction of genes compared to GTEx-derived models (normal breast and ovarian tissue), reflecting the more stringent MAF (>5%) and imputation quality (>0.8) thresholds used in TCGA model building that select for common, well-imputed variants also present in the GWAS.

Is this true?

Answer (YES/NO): NO